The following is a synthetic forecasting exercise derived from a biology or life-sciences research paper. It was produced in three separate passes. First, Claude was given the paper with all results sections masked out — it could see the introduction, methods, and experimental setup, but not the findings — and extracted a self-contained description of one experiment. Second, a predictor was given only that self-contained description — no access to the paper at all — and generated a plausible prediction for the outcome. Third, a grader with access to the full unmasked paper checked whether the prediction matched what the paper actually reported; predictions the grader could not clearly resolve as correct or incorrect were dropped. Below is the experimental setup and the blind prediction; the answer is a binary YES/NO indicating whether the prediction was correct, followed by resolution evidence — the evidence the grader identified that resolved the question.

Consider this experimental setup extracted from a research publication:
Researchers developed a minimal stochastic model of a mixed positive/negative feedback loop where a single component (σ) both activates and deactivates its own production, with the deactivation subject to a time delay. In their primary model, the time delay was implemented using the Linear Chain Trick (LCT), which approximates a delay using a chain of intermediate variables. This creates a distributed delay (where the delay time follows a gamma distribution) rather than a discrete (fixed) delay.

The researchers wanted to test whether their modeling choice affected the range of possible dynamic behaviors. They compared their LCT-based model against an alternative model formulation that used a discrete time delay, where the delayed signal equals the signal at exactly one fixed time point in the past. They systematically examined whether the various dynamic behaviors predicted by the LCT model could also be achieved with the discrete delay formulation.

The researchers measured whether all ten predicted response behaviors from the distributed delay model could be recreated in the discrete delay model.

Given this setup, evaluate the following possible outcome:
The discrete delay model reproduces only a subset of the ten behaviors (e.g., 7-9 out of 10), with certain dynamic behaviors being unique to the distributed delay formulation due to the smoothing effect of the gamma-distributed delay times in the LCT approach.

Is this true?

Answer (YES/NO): NO